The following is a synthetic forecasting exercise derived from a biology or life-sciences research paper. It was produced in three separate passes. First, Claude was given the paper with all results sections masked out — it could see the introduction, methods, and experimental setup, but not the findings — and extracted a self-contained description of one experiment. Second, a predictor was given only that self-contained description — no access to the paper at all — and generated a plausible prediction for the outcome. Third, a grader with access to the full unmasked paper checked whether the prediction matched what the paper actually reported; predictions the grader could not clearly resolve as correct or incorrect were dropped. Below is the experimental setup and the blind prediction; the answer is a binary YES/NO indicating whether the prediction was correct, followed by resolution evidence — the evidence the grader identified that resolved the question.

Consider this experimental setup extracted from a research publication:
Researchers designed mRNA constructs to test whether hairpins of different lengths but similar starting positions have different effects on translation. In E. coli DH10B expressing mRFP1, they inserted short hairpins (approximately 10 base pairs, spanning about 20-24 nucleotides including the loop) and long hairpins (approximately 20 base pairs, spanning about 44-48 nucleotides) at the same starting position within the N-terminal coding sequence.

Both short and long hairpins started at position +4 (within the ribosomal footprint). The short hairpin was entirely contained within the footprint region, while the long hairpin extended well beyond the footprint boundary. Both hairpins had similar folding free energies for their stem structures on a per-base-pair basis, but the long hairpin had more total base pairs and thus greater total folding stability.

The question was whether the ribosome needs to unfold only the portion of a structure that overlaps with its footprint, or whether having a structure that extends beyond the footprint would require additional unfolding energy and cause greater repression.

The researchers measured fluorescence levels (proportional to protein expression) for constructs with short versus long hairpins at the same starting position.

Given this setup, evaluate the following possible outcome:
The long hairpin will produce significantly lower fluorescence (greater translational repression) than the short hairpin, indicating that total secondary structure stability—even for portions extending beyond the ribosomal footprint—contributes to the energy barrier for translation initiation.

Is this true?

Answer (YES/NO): NO